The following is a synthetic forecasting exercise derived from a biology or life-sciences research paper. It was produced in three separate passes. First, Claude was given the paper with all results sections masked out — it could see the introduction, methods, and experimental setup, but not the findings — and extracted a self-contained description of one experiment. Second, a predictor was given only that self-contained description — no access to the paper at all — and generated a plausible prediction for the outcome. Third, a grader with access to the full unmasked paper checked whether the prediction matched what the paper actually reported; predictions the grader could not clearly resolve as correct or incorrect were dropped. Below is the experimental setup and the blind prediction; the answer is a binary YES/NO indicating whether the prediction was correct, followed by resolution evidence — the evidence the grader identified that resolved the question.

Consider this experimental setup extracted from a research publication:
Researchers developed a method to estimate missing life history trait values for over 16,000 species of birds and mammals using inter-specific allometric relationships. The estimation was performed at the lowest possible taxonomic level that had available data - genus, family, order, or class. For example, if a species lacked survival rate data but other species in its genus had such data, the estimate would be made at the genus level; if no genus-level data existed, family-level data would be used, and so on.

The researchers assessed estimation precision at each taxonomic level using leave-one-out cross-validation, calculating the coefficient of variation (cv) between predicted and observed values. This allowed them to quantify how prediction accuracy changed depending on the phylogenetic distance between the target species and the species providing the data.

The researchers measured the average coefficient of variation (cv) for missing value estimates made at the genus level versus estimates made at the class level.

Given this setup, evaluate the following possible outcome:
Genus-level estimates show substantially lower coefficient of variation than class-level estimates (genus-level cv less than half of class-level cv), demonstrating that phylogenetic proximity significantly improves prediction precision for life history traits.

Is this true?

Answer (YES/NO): YES